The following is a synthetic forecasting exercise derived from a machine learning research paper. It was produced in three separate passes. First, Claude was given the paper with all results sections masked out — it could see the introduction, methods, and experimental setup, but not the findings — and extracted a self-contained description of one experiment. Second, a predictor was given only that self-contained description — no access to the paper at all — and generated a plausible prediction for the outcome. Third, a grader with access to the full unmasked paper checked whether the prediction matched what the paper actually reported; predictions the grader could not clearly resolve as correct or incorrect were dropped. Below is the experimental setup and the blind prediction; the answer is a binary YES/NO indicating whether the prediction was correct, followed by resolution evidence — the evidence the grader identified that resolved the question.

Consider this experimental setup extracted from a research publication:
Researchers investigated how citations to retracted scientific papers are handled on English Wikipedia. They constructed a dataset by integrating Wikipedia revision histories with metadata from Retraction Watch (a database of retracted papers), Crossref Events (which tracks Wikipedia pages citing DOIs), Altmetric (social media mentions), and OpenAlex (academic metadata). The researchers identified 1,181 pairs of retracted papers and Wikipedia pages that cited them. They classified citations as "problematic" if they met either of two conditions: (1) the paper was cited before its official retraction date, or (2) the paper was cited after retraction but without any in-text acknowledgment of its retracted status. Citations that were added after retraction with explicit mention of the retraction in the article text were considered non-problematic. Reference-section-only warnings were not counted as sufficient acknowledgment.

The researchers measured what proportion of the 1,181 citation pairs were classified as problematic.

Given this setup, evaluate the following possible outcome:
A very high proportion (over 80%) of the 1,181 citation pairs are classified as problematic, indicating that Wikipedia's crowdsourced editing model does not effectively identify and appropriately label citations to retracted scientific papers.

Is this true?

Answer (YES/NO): NO